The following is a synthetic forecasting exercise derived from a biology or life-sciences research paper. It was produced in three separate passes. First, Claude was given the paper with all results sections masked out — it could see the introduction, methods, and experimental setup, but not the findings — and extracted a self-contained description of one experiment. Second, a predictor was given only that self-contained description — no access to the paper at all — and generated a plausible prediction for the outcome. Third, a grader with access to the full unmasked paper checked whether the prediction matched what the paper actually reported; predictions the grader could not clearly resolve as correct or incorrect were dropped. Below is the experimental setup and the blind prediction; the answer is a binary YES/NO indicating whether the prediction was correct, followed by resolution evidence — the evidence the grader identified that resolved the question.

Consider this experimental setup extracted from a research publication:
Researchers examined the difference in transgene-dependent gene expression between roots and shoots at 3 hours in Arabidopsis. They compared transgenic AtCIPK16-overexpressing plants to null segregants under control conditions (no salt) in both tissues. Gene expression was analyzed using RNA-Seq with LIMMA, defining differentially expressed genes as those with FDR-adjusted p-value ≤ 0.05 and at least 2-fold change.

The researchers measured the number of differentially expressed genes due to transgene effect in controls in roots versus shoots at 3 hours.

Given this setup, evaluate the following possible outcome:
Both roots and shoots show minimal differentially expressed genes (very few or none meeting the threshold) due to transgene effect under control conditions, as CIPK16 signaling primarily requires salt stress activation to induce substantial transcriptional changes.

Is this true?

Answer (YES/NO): NO